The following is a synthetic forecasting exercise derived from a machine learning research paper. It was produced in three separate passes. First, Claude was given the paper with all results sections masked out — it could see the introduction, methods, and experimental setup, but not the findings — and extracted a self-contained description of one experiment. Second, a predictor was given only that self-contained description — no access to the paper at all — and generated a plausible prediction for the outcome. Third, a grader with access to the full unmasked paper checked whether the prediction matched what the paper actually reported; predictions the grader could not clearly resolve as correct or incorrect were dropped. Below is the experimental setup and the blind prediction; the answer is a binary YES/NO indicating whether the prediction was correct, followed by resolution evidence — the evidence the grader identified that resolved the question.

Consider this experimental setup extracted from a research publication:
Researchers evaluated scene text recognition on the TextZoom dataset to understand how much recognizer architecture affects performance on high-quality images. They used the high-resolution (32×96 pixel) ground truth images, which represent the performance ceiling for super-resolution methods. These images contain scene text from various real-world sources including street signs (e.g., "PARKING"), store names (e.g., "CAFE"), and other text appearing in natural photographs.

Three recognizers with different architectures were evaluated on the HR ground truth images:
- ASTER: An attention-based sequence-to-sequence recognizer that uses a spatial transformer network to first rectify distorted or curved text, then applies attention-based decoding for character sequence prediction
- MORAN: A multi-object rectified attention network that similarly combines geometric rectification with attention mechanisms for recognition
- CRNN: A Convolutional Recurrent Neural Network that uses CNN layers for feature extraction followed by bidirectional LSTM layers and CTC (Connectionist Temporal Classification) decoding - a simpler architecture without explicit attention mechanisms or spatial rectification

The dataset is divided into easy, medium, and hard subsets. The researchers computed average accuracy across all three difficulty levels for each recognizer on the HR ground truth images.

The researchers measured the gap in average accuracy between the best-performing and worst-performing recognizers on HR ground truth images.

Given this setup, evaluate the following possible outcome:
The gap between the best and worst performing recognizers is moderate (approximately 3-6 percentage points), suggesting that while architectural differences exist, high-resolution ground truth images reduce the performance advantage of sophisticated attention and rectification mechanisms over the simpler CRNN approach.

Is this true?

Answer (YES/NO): NO